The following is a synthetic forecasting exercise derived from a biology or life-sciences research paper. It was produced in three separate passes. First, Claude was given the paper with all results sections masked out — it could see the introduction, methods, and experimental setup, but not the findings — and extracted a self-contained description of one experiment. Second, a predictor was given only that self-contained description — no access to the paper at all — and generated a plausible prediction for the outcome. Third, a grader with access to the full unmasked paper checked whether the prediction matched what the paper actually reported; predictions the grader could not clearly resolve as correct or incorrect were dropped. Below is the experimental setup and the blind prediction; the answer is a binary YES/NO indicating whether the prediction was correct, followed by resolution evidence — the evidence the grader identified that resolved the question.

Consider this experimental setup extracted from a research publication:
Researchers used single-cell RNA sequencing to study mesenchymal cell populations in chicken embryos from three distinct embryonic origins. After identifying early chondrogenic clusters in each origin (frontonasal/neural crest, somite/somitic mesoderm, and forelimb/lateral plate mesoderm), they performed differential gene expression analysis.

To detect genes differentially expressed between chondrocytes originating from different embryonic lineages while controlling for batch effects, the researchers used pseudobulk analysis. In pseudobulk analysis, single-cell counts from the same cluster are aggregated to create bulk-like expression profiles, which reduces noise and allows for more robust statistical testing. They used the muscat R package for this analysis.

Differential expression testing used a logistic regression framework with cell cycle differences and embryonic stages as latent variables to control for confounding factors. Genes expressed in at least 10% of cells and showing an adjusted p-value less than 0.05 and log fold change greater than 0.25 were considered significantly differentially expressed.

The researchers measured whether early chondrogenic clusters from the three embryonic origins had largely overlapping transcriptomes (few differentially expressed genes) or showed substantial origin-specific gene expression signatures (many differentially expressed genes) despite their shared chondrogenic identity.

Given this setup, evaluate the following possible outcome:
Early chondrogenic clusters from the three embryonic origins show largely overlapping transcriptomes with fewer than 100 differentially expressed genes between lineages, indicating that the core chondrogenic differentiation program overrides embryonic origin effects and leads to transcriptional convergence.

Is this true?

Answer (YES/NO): NO